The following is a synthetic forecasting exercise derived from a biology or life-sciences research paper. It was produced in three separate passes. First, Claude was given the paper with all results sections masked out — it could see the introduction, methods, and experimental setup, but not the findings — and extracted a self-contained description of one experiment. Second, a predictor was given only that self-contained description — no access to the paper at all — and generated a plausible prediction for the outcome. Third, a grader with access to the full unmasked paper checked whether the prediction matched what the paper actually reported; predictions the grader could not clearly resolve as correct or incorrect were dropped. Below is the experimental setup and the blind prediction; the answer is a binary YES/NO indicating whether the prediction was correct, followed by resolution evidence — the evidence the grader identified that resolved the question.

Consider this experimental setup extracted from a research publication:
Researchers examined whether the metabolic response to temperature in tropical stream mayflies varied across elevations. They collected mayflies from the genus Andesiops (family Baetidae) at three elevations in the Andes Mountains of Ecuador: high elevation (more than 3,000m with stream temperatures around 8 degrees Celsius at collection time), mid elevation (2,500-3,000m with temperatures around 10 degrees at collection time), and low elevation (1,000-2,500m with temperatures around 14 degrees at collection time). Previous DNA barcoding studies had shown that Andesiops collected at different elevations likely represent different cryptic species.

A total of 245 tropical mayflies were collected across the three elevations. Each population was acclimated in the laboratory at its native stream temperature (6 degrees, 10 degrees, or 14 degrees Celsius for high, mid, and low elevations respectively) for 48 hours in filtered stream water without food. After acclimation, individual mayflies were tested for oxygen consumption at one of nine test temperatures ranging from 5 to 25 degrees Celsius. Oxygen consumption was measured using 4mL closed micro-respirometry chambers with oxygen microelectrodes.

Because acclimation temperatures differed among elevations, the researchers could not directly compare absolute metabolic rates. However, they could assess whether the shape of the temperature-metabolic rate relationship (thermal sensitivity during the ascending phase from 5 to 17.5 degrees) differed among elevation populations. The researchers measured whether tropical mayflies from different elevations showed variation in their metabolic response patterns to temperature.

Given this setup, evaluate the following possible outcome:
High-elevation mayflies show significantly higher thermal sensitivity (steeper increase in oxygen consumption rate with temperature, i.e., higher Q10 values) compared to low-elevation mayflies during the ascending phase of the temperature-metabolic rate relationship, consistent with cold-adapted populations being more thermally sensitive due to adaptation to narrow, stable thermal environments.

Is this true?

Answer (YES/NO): NO